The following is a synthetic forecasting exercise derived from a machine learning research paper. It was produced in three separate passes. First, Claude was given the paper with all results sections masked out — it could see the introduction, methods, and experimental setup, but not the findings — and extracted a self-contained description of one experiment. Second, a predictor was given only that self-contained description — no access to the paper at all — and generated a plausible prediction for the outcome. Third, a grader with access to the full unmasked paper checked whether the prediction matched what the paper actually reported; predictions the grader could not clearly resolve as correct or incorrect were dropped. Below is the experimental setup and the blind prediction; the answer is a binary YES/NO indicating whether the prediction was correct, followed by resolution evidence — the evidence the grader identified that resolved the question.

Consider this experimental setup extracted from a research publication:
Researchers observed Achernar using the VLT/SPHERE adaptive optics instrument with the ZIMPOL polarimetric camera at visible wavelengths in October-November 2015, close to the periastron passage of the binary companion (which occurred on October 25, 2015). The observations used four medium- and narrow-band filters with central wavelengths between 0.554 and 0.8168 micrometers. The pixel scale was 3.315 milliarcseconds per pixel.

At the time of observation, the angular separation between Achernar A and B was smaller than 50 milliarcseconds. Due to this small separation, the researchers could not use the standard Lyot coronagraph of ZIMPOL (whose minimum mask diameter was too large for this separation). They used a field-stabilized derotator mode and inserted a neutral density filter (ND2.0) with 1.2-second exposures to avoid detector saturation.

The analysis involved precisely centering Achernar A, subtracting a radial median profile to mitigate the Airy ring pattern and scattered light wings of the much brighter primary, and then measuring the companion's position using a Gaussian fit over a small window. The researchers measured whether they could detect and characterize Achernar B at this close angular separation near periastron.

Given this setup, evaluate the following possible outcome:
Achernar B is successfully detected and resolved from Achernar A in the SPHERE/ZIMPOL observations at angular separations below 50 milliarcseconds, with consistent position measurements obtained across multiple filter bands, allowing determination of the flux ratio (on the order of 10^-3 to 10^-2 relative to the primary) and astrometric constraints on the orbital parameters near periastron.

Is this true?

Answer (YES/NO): NO